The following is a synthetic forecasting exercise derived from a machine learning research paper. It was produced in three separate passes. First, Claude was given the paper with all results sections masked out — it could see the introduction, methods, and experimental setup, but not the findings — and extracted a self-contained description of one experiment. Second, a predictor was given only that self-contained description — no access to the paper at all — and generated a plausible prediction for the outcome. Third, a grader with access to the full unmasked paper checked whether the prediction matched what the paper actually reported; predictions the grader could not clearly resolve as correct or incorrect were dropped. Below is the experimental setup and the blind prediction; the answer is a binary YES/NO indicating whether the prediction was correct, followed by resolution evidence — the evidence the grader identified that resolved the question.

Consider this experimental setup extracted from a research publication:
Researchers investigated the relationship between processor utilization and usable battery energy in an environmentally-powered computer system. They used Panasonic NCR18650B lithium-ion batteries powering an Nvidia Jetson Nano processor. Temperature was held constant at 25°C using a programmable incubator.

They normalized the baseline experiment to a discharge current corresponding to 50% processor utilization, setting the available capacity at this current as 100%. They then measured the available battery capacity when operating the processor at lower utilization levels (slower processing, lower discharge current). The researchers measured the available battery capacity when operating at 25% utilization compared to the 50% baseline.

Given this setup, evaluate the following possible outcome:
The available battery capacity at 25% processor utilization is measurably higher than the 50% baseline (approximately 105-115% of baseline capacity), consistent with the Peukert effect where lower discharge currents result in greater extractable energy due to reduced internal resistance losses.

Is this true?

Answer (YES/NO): YES